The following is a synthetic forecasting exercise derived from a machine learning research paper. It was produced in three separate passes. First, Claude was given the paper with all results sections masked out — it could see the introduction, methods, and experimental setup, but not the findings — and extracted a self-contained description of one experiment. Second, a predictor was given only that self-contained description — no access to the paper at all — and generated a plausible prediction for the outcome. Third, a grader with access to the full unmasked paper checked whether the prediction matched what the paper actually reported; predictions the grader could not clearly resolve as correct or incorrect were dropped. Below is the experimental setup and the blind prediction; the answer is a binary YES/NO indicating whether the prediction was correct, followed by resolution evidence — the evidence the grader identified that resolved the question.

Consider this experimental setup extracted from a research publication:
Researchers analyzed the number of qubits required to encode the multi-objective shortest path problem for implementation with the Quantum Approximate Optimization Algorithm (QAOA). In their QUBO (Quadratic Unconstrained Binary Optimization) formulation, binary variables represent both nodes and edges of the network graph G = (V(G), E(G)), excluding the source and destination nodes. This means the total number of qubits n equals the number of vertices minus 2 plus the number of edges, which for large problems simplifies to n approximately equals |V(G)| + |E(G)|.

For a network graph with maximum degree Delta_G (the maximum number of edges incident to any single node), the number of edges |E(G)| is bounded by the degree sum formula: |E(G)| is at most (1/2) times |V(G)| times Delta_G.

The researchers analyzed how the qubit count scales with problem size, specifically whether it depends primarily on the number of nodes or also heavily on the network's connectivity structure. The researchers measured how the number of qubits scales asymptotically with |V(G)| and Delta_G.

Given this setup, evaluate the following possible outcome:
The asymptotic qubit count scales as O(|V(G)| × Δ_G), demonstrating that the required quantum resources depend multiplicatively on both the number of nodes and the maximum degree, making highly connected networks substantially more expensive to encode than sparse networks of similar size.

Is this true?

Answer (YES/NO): YES